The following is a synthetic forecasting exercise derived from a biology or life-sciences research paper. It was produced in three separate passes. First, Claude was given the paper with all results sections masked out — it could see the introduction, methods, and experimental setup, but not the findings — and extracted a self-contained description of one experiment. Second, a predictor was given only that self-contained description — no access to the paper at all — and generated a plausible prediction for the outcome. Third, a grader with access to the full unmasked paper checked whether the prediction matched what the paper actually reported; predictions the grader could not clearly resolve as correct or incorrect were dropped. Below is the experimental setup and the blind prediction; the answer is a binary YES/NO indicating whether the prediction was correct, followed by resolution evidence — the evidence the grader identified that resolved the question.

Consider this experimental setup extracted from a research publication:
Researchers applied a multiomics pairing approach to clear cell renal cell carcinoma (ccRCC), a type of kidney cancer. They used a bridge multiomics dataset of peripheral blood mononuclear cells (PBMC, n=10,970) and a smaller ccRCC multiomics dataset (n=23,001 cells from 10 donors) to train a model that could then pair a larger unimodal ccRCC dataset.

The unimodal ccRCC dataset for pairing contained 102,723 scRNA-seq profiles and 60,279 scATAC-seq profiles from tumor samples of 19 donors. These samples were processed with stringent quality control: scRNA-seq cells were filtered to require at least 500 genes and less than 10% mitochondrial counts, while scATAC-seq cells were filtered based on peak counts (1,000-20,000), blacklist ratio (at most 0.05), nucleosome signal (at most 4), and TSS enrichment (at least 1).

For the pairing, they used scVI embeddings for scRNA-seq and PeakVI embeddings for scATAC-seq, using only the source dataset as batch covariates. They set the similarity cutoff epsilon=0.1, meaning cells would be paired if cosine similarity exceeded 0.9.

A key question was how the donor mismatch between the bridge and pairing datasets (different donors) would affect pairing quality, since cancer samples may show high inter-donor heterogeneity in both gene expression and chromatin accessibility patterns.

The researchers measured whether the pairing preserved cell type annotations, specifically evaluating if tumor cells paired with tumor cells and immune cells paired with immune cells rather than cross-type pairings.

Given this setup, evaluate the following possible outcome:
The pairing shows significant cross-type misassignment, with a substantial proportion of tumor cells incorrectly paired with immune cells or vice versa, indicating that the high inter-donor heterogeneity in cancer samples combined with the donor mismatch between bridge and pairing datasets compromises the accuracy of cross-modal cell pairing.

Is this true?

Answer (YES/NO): NO